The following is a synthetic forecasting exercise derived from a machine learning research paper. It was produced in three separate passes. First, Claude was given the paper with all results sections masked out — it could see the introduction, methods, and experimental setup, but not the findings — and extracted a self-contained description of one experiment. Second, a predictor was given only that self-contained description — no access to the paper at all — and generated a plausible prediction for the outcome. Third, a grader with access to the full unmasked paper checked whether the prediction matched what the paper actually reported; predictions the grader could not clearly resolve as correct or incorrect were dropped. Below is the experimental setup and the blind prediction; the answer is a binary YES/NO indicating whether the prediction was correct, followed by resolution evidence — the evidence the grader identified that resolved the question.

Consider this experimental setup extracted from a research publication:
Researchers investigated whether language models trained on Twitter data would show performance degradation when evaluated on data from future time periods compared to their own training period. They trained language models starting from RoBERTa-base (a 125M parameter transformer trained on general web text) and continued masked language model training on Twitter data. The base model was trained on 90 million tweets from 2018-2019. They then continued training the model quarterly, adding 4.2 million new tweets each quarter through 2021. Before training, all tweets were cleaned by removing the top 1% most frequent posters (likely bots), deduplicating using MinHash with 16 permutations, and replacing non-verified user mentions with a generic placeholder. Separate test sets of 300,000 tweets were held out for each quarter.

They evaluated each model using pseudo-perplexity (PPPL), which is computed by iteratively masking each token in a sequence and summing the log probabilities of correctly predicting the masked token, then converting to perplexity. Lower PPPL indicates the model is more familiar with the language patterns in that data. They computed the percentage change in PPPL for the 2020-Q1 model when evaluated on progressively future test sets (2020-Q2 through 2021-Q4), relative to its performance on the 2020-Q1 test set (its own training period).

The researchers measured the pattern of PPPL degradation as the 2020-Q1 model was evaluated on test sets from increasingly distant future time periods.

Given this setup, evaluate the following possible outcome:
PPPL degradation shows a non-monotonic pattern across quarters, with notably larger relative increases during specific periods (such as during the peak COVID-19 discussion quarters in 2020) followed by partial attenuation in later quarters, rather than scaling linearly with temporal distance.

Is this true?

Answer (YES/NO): NO